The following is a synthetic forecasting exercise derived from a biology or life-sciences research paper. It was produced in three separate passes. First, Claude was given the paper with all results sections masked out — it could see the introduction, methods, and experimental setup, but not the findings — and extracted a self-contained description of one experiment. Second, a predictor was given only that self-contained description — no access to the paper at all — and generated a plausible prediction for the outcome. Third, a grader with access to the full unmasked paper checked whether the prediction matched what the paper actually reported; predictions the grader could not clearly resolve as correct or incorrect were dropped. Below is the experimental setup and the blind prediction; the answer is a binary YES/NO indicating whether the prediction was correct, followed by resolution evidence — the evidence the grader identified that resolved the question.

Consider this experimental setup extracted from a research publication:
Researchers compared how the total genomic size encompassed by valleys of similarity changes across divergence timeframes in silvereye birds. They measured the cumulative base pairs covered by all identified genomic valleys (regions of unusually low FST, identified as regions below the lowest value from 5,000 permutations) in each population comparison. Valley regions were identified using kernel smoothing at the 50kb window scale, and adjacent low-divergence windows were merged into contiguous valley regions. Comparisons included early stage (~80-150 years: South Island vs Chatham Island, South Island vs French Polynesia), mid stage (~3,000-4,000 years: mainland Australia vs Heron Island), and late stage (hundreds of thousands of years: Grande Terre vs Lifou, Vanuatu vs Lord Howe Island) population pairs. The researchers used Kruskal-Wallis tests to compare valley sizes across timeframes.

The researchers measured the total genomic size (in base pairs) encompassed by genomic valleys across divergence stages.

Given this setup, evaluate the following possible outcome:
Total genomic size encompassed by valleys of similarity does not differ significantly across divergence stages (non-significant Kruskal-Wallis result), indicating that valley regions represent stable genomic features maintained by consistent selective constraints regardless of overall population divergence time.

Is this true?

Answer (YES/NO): NO